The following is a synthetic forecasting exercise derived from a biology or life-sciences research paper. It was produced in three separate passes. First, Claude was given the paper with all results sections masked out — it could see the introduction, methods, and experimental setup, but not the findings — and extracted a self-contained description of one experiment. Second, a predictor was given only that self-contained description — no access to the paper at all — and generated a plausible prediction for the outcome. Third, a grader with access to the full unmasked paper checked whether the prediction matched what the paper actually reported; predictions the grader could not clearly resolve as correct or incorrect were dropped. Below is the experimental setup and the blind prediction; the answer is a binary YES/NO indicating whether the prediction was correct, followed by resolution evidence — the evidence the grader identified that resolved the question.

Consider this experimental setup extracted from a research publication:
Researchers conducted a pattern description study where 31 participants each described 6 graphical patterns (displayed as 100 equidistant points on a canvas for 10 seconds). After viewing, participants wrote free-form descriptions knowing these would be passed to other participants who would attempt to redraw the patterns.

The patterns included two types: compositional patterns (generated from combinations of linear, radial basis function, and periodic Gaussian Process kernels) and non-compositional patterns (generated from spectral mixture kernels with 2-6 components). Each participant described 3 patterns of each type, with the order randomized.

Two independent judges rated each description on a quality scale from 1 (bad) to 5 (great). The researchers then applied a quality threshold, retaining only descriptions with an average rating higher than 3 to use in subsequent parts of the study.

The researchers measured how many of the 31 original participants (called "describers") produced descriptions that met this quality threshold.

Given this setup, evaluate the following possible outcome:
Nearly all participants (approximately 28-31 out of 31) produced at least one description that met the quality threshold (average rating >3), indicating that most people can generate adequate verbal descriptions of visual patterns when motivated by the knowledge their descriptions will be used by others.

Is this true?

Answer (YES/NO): NO